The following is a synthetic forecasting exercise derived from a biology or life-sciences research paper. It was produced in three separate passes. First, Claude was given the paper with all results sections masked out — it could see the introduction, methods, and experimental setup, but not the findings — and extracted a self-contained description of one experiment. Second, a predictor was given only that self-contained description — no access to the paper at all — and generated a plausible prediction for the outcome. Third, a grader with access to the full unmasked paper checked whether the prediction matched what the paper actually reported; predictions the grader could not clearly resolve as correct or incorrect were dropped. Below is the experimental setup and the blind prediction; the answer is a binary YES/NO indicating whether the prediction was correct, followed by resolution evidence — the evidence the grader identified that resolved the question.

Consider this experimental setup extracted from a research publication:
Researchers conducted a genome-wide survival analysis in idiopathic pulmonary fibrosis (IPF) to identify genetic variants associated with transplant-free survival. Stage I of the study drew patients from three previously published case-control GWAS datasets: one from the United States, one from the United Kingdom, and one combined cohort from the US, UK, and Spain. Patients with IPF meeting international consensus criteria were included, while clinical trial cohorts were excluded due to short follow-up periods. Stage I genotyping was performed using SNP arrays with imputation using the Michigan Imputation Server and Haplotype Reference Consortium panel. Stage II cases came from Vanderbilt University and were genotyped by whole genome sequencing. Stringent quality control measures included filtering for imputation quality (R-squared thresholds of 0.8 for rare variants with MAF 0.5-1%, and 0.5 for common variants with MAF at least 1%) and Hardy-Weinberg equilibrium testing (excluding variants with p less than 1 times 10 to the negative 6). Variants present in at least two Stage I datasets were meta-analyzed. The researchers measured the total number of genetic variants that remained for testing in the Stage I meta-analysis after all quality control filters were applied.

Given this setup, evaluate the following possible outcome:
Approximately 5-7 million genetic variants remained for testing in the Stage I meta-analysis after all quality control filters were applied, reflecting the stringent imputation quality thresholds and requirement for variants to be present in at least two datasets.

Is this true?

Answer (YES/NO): NO